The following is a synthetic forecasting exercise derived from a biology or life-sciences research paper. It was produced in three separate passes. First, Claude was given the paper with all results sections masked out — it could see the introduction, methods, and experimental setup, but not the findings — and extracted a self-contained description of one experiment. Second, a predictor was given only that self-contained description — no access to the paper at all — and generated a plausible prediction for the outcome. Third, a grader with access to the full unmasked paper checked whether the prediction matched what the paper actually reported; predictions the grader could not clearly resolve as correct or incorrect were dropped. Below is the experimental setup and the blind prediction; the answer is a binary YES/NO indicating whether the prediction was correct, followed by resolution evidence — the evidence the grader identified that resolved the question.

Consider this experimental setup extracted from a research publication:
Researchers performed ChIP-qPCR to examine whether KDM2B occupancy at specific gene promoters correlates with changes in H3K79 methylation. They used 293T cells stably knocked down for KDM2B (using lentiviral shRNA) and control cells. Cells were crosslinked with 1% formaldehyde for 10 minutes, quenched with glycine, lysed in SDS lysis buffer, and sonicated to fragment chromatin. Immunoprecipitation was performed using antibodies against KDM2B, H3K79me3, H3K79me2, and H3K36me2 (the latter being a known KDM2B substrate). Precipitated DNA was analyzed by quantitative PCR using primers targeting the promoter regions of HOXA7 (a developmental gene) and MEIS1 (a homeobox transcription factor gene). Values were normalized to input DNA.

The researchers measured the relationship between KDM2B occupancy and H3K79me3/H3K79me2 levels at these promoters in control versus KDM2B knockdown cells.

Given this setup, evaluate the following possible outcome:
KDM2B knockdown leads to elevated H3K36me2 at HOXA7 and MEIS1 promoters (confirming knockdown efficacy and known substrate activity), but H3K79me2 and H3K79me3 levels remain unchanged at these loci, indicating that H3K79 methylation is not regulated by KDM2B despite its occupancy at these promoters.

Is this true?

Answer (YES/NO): NO